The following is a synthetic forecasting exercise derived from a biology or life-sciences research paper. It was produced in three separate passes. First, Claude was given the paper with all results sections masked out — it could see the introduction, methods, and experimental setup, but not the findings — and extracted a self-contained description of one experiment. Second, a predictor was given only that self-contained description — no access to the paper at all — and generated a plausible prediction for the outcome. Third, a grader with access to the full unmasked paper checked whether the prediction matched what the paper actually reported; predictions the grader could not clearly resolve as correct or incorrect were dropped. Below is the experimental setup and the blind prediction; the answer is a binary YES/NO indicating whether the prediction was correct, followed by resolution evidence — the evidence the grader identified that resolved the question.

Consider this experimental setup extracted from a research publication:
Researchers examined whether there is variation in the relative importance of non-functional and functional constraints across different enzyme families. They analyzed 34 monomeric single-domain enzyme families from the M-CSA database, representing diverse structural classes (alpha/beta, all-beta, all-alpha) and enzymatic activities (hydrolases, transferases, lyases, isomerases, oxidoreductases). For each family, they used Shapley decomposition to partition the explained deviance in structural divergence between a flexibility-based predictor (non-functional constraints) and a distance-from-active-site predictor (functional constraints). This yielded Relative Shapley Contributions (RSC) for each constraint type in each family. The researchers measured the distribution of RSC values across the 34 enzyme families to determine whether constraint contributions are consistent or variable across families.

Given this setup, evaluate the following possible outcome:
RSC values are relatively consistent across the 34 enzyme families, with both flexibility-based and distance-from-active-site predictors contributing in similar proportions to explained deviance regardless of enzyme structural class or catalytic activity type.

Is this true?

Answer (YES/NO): NO